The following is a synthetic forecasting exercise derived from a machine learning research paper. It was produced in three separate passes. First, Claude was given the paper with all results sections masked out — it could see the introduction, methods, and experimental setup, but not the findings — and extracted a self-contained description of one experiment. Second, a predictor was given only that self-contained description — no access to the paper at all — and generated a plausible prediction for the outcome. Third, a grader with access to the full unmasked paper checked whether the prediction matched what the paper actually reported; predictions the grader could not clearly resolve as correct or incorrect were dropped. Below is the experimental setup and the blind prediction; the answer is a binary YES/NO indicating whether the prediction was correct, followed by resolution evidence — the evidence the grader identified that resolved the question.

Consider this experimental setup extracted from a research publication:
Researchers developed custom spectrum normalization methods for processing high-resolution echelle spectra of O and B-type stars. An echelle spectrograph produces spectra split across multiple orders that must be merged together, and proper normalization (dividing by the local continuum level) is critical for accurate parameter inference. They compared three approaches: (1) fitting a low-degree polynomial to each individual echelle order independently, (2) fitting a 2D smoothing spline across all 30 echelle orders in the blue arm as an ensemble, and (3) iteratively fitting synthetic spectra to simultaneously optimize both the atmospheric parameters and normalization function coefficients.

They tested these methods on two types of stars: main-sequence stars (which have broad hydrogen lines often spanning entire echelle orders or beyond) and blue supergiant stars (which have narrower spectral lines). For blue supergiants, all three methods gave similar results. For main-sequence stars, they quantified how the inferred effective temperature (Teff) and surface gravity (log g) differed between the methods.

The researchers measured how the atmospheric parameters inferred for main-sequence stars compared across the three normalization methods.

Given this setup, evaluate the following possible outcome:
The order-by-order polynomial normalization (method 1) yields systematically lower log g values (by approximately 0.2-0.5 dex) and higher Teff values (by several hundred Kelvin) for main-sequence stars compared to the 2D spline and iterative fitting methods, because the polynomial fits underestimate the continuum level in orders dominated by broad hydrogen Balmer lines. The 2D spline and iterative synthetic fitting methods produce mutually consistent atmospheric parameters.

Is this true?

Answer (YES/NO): NO